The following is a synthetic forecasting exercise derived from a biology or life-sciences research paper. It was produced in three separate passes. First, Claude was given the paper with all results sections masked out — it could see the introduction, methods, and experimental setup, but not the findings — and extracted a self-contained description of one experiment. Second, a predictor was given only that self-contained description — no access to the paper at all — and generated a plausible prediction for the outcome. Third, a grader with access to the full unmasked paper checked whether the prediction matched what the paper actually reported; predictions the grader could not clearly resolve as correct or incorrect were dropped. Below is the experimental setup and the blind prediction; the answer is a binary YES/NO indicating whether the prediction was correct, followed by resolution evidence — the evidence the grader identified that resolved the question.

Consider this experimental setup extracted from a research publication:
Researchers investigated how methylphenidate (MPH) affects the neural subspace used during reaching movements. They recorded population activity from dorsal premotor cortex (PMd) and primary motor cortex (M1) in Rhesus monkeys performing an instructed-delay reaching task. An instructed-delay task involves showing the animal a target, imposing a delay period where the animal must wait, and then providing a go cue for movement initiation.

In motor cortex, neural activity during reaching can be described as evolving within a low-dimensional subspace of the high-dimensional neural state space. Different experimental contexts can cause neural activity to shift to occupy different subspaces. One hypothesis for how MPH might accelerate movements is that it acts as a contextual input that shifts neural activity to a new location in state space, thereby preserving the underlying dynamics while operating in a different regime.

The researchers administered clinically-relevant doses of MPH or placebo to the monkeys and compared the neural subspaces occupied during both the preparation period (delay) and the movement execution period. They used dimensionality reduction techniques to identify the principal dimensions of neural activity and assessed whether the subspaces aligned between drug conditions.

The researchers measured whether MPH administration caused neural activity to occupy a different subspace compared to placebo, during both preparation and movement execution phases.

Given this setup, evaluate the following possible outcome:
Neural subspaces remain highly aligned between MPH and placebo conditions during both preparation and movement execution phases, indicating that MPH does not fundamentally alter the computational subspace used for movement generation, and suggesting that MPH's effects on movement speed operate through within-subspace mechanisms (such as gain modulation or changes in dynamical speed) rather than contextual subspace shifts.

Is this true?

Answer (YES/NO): YES